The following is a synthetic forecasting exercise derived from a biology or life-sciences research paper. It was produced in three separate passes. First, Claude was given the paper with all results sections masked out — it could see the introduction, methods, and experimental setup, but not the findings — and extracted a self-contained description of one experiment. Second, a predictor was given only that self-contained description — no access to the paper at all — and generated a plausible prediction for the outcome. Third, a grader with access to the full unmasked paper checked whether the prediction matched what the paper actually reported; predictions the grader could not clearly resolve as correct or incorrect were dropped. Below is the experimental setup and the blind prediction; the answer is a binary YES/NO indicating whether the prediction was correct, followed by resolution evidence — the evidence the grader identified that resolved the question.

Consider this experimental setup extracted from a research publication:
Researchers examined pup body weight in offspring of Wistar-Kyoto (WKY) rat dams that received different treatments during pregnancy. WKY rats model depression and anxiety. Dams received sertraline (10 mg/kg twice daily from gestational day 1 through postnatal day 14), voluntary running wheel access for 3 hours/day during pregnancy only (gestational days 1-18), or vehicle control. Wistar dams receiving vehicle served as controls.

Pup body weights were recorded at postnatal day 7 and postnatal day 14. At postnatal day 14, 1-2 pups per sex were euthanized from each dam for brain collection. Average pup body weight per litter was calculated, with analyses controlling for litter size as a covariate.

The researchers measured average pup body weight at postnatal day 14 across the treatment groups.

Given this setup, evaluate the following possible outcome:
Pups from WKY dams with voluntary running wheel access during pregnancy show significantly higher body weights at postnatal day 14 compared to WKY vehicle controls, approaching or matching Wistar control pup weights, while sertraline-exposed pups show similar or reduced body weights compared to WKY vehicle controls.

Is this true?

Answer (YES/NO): NO